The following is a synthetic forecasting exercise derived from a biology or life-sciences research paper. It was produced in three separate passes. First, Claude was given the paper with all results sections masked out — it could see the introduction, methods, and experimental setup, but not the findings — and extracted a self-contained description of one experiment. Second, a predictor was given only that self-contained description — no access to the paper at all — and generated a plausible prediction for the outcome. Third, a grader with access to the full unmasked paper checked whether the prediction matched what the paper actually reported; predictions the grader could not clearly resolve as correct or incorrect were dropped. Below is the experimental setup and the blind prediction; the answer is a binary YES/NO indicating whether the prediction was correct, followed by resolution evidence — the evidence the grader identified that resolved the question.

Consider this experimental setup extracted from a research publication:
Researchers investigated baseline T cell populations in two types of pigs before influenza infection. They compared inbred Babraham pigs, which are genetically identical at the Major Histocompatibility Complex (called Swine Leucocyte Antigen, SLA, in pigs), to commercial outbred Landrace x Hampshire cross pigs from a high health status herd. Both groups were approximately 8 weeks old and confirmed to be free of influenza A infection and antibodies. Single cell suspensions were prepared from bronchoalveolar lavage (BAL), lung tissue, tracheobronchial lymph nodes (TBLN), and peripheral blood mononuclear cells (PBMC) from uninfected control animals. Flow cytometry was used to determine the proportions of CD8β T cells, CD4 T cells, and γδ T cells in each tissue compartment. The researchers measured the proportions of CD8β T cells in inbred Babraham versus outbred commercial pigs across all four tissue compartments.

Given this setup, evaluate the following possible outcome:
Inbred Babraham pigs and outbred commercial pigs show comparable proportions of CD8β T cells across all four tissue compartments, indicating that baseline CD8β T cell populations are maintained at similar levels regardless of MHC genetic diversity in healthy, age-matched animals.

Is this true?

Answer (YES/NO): NO